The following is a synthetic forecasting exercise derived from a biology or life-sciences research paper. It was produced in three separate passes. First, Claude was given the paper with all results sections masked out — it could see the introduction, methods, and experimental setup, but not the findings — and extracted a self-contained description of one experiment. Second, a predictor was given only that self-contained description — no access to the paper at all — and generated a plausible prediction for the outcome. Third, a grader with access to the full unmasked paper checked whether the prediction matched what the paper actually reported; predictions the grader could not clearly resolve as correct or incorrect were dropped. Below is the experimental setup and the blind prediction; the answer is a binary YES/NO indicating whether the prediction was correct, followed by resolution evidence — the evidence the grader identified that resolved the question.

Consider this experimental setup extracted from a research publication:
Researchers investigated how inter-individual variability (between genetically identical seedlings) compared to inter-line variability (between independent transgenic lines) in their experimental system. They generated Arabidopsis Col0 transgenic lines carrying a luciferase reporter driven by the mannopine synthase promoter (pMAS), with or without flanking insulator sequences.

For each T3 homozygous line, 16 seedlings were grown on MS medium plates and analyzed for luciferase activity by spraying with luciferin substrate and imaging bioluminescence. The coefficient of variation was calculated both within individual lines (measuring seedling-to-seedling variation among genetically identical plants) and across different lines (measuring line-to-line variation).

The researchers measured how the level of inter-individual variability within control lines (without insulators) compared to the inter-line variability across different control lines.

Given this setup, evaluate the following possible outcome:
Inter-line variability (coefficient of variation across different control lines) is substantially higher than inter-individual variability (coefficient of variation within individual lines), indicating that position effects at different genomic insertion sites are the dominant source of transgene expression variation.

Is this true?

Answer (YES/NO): NO